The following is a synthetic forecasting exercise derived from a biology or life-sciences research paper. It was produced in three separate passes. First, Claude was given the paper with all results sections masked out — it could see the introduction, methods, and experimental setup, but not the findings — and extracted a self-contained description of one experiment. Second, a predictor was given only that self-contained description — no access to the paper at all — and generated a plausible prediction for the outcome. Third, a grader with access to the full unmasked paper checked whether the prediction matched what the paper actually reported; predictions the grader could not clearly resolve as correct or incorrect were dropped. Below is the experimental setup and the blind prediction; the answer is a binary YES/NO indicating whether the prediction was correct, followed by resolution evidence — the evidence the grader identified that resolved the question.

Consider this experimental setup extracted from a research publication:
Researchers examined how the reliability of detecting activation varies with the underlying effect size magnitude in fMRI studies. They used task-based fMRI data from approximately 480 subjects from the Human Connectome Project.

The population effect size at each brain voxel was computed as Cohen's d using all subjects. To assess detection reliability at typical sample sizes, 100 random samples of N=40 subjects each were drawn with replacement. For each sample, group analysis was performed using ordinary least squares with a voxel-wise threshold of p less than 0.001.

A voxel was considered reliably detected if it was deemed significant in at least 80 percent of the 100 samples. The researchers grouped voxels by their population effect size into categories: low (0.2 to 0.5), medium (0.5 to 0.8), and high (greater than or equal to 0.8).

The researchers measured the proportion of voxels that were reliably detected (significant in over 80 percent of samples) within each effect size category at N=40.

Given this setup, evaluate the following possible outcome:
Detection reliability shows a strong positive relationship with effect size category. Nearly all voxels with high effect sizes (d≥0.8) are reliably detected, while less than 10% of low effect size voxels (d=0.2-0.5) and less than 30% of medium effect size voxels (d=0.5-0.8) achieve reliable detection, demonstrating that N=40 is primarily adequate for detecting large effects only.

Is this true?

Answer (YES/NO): NO